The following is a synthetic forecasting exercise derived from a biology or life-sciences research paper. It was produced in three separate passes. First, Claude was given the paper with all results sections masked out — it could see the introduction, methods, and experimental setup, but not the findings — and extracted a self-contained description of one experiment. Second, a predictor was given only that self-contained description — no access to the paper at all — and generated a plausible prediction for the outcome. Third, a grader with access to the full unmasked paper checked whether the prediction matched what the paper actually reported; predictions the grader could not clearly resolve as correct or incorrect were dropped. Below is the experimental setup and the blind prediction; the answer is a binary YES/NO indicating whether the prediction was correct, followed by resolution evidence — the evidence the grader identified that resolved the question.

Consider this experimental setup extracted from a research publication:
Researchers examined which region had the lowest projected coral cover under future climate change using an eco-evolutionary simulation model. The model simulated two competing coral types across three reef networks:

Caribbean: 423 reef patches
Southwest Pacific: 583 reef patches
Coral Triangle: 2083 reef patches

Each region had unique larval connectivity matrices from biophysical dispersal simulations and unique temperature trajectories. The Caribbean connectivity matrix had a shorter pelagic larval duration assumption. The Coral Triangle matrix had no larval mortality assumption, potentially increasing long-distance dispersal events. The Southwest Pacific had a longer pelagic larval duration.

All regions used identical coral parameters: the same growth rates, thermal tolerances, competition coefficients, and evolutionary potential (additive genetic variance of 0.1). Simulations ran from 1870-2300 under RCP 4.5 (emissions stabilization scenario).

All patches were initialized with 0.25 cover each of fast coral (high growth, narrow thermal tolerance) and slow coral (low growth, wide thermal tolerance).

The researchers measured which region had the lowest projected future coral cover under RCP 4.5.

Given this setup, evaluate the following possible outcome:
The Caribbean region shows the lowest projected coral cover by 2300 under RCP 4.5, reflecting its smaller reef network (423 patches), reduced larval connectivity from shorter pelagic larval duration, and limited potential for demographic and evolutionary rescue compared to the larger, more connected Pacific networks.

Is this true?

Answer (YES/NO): YES